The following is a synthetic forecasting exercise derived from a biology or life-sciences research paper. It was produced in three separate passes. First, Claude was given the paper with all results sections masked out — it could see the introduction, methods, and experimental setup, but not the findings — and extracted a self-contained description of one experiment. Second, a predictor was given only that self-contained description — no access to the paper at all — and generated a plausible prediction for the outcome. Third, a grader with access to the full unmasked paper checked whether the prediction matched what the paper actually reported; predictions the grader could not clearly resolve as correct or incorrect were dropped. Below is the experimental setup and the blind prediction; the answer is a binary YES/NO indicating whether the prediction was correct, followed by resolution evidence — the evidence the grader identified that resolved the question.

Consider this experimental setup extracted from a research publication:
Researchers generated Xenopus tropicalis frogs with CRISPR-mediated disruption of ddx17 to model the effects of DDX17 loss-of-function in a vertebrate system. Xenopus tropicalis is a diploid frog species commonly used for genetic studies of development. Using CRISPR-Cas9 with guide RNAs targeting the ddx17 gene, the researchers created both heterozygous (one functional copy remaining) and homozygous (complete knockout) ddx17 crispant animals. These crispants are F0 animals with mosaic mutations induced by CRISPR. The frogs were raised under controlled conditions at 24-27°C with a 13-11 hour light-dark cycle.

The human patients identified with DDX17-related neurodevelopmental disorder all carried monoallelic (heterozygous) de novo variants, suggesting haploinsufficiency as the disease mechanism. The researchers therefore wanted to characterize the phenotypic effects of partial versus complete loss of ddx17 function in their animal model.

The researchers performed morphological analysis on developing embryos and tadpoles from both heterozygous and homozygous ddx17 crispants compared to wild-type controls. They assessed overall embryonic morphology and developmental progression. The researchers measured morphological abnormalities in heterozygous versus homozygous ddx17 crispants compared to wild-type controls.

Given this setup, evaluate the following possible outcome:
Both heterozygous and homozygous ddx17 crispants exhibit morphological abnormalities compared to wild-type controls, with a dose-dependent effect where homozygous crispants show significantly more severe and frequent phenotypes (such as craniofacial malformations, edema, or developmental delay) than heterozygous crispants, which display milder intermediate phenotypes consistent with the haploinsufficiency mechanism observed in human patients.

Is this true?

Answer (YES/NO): NO